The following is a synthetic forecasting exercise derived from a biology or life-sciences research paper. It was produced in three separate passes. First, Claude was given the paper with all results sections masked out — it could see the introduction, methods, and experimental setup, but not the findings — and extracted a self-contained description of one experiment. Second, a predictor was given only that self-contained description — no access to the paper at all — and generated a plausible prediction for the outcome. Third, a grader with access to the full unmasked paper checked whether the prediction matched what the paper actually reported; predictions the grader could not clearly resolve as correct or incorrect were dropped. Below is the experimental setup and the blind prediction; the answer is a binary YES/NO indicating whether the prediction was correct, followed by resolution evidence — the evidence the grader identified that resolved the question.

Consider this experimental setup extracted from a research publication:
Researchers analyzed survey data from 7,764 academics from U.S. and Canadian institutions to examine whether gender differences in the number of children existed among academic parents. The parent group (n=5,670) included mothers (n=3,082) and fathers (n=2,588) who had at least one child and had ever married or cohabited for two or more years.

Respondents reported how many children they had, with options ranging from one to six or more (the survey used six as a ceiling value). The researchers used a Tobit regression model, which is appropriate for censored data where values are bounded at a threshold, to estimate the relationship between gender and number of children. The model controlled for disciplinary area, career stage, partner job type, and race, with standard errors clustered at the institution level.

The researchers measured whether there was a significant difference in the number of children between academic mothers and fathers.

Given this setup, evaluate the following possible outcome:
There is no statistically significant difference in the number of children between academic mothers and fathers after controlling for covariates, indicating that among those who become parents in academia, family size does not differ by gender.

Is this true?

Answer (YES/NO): NO